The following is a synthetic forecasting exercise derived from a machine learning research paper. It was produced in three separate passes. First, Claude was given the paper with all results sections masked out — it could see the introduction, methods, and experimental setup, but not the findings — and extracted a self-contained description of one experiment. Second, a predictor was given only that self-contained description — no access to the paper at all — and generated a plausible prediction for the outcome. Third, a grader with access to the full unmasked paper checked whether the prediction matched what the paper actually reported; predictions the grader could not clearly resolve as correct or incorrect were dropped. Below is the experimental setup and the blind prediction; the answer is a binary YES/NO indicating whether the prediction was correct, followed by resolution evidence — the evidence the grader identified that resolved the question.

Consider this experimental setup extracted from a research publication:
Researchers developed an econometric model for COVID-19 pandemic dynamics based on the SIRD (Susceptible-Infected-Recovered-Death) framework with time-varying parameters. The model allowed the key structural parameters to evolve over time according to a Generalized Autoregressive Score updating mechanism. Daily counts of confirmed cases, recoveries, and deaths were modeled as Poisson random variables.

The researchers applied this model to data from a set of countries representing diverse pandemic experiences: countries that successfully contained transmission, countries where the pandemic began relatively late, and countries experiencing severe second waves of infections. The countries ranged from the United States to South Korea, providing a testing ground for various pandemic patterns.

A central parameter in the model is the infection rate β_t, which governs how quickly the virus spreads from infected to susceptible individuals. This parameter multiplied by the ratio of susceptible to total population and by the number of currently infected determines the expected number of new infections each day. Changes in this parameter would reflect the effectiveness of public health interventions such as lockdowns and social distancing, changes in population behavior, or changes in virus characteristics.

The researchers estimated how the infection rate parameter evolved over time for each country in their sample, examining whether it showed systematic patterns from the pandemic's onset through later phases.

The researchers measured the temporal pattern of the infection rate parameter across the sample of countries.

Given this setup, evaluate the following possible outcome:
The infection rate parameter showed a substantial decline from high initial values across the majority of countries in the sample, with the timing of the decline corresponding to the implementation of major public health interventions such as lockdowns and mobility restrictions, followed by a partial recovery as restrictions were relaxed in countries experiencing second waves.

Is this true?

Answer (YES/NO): YES